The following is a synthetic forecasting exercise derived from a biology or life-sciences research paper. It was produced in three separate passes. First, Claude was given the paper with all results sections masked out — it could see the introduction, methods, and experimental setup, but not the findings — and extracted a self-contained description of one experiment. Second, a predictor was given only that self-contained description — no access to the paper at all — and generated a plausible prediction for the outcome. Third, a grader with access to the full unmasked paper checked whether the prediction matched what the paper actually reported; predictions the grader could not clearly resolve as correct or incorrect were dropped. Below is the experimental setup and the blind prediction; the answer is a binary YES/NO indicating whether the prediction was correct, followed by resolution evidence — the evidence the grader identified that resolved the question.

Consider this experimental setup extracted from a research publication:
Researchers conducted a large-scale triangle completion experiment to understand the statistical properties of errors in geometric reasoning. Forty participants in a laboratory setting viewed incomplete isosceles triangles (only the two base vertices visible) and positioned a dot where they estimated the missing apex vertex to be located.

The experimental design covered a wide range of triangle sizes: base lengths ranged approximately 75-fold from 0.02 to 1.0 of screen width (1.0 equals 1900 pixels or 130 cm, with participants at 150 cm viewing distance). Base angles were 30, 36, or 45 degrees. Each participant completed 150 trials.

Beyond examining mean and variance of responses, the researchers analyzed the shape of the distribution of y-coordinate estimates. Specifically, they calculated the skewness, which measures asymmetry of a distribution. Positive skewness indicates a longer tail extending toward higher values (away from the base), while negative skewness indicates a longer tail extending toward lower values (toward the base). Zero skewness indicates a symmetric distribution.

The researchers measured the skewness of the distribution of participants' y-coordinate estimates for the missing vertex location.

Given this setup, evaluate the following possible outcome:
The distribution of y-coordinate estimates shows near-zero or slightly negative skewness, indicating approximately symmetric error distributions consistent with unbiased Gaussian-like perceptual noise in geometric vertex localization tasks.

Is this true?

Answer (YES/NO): NO